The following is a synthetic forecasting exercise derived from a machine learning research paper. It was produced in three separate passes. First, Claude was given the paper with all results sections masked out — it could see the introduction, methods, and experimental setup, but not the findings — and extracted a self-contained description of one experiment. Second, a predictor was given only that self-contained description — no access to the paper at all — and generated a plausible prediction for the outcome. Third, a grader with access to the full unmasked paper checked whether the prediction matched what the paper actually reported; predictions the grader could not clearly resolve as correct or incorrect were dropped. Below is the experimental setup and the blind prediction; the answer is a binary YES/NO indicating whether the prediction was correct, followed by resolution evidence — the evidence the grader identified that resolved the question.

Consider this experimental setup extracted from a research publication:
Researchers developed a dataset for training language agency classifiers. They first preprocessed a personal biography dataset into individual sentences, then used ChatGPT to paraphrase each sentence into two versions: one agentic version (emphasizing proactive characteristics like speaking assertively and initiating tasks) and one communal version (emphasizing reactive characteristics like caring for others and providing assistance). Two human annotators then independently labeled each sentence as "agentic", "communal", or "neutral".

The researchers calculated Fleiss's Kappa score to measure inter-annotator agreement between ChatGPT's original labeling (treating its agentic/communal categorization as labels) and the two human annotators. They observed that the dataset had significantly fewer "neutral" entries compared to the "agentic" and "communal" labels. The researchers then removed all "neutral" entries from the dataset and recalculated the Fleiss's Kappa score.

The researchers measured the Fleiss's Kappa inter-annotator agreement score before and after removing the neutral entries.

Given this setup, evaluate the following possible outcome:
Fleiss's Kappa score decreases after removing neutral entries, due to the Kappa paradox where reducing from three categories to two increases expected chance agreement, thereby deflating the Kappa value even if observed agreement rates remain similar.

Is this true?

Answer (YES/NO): NO